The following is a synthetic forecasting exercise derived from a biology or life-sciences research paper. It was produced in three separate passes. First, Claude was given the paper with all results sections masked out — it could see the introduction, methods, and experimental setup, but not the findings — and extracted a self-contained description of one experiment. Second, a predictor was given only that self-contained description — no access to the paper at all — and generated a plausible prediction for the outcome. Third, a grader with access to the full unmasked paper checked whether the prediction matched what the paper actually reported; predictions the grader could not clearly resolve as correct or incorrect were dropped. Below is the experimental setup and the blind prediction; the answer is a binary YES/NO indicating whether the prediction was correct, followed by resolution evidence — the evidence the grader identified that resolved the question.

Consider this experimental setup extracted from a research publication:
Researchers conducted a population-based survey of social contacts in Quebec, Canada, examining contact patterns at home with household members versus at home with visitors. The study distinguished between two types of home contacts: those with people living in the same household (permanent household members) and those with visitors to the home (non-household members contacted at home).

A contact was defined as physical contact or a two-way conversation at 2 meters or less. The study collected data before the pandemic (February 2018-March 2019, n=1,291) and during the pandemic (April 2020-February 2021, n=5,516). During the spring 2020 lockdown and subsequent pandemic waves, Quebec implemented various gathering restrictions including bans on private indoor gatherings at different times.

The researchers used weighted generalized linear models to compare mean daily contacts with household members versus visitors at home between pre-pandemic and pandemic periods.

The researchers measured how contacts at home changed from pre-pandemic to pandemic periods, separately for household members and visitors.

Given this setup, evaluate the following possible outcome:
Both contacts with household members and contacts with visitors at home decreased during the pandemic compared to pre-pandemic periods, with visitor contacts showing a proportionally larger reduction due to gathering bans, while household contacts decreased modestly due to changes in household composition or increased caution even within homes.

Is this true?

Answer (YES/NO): NO